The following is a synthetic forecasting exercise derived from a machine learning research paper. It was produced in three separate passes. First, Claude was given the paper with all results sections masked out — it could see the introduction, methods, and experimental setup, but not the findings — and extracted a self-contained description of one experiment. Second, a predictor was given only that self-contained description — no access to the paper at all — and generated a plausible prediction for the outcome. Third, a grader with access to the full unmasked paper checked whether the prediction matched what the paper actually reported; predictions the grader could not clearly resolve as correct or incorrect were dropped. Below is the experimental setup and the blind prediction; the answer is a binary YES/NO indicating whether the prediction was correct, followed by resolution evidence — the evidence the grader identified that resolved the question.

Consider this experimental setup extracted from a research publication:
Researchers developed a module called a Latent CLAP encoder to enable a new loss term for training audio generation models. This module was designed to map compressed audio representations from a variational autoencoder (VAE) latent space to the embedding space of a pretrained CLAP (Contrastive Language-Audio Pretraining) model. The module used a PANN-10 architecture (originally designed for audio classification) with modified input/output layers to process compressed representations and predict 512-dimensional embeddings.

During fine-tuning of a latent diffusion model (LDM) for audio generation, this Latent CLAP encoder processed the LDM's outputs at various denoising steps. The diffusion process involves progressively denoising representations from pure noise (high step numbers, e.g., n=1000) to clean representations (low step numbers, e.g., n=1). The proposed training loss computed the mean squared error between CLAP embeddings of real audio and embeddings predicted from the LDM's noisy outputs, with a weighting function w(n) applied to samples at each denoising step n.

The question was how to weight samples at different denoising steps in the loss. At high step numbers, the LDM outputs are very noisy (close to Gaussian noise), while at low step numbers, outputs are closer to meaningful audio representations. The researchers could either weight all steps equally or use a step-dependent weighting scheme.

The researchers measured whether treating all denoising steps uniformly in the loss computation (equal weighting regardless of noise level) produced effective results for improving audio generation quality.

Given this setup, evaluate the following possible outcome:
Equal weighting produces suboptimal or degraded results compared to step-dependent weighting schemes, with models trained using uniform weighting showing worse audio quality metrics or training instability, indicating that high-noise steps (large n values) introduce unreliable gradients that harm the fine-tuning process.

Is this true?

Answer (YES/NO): YES